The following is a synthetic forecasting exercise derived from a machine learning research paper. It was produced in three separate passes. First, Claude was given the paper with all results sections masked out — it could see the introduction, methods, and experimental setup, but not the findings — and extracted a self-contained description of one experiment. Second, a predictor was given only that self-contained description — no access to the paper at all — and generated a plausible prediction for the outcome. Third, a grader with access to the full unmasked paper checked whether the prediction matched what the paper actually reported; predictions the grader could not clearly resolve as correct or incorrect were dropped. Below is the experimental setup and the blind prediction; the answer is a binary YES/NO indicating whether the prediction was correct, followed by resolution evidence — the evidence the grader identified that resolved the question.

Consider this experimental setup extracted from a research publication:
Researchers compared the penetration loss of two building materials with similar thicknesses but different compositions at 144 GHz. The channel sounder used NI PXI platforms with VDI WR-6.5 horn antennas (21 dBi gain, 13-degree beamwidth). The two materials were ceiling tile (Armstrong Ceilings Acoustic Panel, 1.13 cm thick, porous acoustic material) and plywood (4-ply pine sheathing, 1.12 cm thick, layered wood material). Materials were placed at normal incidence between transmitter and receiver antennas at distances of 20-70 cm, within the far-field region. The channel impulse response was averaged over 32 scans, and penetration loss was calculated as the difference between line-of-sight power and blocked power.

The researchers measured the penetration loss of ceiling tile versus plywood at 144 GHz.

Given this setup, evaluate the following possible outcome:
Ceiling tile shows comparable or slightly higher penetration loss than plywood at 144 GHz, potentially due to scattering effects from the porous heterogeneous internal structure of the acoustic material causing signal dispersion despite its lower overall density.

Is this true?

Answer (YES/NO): NO